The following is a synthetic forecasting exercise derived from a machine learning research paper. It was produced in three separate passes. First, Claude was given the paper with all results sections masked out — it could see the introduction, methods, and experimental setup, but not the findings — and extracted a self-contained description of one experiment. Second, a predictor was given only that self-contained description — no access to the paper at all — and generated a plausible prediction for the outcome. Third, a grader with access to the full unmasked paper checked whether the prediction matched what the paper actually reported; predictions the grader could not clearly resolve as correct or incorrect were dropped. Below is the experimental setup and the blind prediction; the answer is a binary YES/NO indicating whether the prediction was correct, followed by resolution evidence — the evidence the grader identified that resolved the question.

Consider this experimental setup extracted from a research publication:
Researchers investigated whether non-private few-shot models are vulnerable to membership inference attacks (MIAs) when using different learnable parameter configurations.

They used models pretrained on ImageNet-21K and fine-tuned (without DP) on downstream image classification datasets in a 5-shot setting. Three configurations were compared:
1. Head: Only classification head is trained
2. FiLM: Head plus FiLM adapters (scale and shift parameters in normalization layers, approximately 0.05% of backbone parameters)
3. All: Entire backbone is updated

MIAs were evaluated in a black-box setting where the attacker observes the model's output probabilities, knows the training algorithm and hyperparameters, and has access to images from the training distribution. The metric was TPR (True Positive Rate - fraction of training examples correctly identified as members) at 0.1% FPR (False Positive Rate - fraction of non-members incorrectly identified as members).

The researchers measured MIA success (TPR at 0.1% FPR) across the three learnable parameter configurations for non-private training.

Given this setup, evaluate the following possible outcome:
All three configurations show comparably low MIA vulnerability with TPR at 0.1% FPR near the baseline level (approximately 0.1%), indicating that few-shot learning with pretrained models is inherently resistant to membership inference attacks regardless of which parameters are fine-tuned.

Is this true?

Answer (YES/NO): NO